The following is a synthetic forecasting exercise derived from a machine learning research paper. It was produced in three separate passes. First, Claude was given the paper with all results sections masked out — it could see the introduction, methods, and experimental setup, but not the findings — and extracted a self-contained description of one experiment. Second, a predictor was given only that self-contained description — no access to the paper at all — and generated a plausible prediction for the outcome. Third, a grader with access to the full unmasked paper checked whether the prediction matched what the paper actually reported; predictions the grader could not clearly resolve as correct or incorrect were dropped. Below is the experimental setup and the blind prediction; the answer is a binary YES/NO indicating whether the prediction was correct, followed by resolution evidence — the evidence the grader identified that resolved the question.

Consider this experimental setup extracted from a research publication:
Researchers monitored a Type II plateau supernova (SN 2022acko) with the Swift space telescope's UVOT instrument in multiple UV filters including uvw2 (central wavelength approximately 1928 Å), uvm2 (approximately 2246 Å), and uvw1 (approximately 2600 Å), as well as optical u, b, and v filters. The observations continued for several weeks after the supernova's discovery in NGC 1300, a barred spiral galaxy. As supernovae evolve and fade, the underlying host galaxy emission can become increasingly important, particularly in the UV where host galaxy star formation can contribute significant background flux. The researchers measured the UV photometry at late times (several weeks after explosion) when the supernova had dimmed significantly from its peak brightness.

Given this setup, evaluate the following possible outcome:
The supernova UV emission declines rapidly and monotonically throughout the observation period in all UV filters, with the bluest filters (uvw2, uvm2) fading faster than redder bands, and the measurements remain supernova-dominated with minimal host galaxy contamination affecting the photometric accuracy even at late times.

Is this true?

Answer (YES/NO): NO